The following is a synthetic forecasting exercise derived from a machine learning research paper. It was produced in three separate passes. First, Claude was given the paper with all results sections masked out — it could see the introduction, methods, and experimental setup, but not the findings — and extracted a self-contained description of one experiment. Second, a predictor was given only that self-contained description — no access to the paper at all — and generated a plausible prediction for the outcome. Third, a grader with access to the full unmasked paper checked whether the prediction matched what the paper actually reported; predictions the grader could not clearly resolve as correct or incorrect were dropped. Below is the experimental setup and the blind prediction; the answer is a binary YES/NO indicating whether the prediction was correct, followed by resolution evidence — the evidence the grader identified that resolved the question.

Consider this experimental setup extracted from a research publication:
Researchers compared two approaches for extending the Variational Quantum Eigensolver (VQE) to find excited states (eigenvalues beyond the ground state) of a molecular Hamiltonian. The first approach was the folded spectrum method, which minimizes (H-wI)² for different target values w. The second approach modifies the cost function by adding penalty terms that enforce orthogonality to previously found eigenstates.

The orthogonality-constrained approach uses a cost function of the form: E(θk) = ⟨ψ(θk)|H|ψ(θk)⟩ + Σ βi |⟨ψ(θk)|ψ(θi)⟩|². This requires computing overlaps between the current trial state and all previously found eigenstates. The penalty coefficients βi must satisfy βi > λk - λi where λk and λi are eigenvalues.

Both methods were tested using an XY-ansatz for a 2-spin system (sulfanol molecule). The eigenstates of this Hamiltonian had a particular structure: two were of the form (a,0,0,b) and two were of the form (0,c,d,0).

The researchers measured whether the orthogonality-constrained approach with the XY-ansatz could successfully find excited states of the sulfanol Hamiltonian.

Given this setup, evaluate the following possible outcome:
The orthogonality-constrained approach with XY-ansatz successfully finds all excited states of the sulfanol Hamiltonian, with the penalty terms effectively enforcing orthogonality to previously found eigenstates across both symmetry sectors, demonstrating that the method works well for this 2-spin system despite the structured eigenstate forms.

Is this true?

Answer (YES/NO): NO